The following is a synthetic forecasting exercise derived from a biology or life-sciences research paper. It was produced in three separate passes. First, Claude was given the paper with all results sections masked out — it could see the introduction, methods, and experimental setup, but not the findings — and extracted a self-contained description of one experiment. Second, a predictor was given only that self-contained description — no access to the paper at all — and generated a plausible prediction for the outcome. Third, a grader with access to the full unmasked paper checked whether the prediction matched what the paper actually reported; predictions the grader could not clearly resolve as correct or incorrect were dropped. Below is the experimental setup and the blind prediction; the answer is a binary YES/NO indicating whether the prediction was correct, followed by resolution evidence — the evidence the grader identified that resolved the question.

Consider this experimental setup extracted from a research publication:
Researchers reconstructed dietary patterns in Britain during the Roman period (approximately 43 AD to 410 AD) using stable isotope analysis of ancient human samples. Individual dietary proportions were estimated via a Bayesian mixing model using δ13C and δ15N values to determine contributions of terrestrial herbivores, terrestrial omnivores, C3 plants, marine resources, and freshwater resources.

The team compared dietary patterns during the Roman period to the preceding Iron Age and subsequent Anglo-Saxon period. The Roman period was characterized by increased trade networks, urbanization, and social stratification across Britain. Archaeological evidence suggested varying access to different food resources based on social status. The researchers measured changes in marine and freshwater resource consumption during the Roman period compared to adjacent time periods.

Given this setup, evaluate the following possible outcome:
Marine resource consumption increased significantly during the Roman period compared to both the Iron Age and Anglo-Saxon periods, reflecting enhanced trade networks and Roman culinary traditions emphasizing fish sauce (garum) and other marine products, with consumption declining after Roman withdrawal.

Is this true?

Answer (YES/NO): NO